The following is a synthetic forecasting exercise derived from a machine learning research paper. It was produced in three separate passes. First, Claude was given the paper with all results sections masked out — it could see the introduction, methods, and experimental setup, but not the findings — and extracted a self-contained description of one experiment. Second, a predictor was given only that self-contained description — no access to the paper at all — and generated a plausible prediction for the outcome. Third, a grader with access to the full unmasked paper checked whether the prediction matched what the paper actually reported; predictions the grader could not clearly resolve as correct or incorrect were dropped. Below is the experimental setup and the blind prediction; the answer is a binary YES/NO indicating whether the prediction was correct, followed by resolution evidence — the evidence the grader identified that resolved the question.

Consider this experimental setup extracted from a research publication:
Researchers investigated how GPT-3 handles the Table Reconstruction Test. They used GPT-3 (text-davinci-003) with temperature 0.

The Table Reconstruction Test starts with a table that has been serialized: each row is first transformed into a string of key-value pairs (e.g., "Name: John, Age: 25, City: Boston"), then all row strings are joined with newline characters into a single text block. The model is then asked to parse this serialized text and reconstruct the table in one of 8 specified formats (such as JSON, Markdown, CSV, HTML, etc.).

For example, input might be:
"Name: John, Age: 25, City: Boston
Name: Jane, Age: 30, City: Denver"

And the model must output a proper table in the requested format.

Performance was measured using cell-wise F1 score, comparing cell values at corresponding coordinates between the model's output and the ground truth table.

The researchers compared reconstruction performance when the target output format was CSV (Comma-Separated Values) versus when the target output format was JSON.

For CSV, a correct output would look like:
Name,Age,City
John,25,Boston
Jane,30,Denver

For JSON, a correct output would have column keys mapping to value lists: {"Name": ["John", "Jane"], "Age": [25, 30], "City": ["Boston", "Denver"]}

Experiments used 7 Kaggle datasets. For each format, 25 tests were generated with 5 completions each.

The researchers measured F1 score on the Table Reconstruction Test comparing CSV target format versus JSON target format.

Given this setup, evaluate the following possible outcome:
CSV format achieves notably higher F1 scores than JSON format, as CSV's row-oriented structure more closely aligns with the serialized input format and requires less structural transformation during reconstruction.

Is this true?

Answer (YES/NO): NO